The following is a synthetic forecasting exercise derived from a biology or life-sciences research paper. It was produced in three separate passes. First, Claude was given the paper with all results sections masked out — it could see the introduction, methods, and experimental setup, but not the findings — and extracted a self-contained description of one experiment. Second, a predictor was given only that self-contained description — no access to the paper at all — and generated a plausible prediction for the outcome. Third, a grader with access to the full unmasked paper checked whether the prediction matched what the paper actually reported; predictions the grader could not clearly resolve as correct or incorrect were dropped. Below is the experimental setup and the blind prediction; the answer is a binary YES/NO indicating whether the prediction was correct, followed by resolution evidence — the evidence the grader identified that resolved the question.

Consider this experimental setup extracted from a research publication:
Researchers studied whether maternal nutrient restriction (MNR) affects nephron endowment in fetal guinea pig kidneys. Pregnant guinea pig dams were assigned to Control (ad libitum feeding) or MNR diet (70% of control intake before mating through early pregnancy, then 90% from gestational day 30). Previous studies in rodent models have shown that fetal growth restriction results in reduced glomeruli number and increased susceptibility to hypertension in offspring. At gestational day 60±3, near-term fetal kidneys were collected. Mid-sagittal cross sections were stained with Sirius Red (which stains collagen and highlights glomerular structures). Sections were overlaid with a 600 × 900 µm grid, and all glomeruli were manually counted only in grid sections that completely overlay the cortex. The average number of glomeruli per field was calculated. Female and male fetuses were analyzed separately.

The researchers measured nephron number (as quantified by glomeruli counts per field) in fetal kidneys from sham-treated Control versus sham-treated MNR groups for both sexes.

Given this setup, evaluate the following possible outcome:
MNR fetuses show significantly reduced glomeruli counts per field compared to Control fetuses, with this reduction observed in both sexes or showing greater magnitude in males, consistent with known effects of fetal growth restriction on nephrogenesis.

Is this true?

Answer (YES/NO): NO